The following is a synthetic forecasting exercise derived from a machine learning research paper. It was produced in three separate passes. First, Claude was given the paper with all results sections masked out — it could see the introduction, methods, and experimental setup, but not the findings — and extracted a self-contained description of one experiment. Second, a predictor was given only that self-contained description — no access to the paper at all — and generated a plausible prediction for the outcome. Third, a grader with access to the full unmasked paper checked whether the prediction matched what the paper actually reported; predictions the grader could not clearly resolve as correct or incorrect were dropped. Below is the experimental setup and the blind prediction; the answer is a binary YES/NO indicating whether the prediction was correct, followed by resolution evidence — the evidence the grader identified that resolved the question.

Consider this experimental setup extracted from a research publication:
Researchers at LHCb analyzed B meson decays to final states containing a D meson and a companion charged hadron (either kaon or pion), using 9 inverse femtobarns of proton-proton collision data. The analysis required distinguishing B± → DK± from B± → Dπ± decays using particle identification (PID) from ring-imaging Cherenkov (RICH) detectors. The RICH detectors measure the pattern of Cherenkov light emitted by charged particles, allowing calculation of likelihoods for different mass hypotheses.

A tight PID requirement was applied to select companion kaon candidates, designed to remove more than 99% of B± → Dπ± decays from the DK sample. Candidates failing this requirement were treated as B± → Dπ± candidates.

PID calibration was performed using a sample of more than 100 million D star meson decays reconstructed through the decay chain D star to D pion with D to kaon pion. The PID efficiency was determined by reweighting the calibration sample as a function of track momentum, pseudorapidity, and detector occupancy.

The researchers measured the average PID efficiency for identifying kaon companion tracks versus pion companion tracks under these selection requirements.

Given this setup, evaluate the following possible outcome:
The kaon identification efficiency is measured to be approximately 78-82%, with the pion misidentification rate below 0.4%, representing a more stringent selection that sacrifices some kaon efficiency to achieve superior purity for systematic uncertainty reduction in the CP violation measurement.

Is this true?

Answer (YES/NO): NO